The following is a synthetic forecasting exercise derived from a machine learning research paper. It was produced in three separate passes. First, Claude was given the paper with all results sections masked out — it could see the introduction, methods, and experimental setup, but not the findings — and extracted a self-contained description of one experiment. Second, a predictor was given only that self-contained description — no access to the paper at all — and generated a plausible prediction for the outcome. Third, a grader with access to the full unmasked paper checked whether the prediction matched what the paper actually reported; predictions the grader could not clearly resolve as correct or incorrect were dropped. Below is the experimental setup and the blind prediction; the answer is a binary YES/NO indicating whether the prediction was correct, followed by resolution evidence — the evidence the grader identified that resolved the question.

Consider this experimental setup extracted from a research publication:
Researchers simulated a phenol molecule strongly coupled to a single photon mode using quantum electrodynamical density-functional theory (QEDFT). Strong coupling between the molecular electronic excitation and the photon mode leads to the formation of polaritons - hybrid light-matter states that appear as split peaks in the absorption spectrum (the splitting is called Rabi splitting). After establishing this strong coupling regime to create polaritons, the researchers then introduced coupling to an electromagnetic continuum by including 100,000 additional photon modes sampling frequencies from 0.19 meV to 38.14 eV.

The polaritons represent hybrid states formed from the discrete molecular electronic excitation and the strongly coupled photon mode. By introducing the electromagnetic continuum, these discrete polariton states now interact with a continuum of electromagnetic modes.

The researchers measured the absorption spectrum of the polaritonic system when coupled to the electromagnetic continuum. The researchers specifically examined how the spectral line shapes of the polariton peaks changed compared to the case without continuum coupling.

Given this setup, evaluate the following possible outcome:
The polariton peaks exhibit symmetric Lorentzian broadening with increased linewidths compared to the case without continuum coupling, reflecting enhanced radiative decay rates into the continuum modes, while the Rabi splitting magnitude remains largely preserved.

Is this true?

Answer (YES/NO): NO